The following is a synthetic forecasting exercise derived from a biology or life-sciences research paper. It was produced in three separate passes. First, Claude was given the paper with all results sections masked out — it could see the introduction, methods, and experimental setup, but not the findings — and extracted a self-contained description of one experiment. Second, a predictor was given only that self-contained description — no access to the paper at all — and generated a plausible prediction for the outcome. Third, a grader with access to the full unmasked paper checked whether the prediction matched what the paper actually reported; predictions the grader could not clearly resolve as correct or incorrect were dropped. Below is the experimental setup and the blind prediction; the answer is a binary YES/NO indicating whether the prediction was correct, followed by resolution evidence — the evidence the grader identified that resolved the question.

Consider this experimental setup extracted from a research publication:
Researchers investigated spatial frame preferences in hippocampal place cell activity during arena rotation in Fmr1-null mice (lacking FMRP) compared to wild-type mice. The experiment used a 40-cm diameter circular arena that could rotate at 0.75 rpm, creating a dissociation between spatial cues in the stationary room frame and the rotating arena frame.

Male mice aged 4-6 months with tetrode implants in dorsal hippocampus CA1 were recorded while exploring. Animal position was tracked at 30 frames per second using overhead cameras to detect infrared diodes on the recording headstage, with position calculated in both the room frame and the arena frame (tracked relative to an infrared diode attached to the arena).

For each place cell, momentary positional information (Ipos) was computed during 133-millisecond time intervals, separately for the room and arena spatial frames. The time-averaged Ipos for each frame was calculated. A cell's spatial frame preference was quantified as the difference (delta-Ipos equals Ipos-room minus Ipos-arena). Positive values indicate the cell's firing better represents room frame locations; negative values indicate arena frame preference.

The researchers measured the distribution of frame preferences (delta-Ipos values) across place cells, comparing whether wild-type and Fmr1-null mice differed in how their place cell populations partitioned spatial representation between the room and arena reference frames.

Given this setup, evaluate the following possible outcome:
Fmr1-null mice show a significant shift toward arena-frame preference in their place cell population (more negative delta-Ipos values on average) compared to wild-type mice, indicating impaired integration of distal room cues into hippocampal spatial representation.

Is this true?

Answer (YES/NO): NO